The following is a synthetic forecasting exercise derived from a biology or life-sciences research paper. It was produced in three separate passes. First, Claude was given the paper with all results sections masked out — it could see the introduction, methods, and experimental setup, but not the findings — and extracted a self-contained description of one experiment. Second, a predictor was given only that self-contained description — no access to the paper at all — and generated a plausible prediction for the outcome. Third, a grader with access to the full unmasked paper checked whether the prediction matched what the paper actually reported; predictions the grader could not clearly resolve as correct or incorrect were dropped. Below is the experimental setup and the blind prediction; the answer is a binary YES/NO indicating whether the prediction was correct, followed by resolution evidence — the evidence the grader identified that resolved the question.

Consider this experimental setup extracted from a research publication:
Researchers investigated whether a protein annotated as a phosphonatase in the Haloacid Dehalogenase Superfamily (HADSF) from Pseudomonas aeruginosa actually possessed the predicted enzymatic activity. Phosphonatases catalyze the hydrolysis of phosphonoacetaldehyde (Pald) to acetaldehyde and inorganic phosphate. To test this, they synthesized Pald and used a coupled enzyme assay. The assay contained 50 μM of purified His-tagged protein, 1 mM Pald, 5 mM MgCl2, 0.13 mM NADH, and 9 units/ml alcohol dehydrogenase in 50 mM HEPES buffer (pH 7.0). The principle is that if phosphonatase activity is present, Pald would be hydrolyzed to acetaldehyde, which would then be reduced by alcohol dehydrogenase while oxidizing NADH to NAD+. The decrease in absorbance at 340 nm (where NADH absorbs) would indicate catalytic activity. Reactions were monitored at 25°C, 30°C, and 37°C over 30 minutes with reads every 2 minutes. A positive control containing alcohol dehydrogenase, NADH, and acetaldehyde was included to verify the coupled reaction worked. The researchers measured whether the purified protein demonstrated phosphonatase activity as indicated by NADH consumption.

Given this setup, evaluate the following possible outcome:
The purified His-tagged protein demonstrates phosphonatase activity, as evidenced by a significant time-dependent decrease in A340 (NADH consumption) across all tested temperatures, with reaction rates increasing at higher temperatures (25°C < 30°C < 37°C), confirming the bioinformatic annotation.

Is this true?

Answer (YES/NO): NO